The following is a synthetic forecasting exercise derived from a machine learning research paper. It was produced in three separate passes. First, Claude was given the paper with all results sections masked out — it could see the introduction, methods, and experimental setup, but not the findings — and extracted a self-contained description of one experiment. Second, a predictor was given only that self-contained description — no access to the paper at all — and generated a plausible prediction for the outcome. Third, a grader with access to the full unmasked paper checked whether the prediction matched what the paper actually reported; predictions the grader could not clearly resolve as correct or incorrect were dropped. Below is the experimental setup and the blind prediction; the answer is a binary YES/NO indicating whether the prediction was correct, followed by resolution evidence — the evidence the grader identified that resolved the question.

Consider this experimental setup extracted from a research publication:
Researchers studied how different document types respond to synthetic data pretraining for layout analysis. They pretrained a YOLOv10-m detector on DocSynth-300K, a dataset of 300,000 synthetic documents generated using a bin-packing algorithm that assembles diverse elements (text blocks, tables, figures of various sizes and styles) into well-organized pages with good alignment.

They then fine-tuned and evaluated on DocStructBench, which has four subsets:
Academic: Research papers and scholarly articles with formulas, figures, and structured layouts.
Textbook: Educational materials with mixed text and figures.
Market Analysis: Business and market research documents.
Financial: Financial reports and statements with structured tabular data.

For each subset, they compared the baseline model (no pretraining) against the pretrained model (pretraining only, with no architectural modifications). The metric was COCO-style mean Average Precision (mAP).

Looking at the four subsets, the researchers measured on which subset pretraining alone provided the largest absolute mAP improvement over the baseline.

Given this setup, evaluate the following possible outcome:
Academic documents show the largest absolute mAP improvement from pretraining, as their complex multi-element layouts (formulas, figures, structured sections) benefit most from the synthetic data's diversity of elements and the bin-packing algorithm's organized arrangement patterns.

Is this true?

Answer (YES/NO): YES